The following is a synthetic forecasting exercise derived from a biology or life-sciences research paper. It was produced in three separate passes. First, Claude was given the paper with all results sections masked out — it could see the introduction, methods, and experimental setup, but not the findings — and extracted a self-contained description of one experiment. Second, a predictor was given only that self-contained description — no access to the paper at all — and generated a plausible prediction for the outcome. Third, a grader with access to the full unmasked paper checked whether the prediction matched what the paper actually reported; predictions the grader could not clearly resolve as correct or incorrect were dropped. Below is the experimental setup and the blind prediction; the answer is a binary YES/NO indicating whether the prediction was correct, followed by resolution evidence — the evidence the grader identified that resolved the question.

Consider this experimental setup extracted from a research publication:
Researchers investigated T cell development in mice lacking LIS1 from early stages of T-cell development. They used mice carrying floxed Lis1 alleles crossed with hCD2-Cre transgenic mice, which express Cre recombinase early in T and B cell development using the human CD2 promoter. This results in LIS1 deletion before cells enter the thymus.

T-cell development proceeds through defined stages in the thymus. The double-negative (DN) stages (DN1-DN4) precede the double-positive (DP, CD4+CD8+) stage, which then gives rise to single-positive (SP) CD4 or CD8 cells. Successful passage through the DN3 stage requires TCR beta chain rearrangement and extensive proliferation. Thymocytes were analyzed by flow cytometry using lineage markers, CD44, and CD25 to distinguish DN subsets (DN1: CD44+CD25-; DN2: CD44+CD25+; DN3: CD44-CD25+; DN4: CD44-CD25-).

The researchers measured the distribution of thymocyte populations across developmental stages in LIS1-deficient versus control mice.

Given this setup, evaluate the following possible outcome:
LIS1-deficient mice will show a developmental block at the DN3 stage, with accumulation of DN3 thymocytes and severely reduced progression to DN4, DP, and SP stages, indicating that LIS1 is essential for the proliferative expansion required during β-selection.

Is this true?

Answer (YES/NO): YES